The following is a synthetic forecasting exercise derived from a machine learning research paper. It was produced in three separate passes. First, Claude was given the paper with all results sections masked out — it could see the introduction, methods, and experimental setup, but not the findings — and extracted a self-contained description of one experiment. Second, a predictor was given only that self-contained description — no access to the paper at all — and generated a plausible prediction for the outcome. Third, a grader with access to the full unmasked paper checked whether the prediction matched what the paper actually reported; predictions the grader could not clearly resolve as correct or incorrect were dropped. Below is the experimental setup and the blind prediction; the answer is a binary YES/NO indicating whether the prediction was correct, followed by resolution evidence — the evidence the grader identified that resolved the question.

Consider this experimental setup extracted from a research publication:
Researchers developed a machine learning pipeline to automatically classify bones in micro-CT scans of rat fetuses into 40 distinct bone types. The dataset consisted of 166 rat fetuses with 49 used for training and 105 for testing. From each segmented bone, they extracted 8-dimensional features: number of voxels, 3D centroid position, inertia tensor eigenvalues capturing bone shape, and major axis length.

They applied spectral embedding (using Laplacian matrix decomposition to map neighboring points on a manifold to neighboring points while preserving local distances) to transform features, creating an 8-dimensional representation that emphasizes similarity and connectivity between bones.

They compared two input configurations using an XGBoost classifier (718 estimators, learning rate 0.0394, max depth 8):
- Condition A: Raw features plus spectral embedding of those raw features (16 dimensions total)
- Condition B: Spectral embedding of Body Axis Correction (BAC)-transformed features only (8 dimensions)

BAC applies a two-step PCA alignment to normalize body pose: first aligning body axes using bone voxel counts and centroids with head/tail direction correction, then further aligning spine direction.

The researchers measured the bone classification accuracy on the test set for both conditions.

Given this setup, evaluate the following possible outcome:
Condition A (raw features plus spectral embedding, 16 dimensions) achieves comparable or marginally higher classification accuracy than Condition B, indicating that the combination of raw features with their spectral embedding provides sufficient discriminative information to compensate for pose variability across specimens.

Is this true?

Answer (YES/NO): NO